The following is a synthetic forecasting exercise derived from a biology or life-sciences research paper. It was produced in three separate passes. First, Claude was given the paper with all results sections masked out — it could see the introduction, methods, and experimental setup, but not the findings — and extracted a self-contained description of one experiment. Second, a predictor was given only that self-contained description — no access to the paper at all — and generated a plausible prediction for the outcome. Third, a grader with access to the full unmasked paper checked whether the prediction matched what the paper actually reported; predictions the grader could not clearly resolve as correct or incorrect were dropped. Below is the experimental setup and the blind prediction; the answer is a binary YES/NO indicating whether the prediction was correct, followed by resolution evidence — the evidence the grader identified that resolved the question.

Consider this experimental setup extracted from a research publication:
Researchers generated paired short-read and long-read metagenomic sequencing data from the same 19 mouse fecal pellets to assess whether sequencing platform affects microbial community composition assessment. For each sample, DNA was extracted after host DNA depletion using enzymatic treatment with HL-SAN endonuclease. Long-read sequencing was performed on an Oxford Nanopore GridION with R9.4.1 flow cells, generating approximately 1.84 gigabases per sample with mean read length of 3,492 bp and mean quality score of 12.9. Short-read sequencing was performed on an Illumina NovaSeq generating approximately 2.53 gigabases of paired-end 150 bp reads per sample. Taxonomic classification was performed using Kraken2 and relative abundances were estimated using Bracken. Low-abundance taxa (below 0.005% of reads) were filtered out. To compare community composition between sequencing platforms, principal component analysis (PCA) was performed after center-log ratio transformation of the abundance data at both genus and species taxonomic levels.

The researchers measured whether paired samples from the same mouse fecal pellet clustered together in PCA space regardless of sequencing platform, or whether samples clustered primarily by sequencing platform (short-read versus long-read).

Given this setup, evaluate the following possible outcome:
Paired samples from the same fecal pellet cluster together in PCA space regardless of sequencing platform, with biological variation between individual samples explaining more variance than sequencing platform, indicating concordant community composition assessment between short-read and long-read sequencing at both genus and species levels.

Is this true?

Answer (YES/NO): NO